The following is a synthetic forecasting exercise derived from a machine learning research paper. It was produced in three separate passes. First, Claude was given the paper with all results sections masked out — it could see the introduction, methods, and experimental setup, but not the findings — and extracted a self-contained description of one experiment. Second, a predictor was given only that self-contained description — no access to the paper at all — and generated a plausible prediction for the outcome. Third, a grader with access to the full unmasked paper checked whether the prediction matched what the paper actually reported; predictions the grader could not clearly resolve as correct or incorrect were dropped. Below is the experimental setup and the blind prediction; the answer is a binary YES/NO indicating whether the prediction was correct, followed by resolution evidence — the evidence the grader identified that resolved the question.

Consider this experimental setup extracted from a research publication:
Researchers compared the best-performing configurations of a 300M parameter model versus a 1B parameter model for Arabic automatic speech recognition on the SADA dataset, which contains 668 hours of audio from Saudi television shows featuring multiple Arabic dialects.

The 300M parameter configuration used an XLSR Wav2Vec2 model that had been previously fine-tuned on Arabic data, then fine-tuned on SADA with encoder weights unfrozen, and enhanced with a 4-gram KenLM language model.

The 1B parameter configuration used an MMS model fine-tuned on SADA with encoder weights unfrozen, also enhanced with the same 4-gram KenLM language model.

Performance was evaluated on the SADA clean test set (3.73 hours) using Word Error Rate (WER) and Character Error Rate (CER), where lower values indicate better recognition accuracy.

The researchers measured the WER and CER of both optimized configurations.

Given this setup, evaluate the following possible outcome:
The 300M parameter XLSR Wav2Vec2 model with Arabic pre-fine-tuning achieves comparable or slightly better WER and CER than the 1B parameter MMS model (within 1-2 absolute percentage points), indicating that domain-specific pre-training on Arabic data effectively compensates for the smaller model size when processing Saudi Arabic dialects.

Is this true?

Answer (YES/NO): NO